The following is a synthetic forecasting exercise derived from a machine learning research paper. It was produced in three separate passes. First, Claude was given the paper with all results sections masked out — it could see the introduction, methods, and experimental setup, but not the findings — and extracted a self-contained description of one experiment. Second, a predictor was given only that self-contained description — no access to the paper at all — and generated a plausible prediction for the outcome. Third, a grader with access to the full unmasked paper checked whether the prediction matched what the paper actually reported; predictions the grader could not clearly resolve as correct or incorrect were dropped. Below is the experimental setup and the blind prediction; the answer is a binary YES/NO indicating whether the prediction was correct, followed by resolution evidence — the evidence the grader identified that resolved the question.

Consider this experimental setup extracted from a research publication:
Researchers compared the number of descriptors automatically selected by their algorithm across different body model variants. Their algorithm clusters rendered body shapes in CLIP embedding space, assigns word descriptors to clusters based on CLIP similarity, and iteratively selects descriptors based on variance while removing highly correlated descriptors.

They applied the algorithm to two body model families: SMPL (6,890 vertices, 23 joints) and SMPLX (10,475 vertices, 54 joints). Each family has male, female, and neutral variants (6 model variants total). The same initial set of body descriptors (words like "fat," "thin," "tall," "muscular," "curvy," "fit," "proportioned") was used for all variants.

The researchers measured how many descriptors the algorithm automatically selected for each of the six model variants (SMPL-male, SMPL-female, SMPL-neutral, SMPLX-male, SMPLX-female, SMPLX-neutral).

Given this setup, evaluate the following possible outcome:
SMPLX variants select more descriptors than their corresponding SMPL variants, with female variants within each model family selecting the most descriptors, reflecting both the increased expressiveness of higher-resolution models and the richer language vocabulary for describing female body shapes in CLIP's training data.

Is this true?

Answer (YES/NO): NO